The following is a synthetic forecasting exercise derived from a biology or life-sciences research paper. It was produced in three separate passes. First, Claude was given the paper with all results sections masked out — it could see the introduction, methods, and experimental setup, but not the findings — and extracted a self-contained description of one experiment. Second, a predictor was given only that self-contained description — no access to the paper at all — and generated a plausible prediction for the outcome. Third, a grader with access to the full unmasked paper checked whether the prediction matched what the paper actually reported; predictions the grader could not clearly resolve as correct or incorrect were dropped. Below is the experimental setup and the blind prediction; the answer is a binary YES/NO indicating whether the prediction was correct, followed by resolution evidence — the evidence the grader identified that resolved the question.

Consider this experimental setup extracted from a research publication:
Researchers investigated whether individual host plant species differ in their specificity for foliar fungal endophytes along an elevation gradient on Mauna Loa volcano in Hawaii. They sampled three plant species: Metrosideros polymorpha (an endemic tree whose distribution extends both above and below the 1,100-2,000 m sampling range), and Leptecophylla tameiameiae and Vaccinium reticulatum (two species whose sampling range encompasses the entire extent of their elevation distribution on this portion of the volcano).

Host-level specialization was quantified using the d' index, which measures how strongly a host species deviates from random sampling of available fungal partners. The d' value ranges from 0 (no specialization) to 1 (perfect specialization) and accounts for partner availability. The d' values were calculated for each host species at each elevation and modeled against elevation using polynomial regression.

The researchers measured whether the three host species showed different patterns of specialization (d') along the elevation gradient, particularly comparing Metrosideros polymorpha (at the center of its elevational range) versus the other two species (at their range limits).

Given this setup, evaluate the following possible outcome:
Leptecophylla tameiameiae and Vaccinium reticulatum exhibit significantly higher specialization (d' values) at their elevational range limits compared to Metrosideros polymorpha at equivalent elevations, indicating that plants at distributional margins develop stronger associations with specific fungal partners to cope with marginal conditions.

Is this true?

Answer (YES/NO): NO